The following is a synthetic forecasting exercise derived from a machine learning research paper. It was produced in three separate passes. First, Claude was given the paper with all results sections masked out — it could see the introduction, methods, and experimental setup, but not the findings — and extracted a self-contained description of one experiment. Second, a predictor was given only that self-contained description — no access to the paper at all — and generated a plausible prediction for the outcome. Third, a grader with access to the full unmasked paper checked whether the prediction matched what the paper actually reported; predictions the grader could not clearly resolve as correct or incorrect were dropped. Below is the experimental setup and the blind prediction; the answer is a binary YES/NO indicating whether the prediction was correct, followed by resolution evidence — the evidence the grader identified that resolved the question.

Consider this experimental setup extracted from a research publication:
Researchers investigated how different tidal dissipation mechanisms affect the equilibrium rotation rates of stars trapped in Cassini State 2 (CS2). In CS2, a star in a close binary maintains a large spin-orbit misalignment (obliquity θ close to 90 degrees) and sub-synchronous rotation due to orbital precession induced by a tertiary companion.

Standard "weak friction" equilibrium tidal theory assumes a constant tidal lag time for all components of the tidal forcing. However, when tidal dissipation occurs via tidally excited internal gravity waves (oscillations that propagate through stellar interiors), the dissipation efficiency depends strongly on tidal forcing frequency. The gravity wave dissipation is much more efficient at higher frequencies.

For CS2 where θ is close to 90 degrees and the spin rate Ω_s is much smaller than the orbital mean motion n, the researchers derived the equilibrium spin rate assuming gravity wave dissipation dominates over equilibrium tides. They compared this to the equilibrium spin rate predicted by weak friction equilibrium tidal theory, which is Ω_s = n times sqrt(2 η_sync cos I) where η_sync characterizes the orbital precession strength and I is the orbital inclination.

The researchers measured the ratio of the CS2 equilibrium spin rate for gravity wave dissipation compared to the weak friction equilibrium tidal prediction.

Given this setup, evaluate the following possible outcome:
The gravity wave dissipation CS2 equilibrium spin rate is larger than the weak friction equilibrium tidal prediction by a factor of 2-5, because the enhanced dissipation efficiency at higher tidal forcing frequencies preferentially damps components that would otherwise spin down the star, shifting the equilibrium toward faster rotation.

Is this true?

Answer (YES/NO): NO